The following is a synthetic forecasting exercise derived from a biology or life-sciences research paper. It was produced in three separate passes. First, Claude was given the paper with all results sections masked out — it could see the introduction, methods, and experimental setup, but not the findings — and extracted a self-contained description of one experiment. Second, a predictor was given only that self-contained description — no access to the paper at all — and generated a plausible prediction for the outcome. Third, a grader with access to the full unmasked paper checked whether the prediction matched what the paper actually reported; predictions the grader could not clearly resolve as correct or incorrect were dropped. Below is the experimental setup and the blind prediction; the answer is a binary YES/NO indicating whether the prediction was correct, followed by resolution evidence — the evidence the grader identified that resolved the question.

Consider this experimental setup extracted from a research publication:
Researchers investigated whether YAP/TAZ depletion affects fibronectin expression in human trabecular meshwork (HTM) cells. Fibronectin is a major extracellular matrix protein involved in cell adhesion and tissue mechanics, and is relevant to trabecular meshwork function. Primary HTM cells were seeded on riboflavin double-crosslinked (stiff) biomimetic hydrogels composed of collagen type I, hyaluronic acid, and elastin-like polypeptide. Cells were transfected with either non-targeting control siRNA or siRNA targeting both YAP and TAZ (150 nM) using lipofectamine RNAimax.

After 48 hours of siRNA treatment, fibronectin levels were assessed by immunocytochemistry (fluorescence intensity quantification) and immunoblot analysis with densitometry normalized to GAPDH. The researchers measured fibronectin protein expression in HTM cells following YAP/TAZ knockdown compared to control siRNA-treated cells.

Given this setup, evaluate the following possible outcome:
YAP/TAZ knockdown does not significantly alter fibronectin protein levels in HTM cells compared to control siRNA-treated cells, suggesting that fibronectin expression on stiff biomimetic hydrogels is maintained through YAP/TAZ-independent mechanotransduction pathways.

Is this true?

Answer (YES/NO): NO